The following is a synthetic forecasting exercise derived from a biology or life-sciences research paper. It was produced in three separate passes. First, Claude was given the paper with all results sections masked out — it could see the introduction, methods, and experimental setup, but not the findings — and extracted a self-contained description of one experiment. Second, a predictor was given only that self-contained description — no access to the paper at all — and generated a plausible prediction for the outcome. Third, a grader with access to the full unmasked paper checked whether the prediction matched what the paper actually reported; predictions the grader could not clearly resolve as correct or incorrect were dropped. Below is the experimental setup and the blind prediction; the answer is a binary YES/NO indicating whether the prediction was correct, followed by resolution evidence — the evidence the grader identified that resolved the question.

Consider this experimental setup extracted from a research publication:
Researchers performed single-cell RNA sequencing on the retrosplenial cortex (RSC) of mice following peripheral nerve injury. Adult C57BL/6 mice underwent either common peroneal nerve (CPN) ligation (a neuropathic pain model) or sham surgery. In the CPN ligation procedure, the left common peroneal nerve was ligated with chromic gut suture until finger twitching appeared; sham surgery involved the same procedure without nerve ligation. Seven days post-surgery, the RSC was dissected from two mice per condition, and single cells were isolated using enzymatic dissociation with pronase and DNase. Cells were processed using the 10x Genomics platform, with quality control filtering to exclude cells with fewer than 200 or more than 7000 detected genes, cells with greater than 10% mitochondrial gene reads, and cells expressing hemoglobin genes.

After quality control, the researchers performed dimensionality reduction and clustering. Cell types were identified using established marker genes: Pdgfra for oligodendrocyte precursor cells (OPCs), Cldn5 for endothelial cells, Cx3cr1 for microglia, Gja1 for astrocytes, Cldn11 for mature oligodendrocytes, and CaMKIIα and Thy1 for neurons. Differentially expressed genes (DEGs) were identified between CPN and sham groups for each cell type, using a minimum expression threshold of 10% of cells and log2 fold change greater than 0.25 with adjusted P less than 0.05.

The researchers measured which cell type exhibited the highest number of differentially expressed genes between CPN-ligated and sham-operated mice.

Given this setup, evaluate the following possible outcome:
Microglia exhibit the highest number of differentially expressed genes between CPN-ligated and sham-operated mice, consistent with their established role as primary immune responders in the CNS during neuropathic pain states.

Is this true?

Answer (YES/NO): NO